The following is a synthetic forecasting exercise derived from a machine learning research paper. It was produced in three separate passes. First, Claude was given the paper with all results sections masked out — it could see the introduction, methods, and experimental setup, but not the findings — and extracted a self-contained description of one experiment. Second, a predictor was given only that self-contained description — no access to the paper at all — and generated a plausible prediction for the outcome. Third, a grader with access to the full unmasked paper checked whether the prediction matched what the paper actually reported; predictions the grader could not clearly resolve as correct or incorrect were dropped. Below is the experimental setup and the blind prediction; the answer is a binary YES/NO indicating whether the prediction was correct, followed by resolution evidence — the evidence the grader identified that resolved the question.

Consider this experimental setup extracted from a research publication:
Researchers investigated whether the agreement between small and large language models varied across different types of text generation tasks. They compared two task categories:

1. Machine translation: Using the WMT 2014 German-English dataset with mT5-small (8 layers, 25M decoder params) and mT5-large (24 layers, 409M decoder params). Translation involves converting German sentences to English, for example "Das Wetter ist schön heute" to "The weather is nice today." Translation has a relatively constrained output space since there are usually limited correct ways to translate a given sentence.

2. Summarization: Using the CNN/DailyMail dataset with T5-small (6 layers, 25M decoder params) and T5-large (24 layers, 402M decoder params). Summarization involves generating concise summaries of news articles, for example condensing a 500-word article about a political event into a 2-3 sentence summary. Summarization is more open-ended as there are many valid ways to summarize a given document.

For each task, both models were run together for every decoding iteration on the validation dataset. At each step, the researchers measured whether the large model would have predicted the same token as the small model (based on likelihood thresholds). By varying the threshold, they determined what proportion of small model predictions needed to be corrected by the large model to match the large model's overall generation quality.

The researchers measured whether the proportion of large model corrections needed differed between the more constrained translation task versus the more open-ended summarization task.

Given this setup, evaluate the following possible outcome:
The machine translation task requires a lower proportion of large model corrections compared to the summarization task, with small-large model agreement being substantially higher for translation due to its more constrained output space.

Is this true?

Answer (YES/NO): NO